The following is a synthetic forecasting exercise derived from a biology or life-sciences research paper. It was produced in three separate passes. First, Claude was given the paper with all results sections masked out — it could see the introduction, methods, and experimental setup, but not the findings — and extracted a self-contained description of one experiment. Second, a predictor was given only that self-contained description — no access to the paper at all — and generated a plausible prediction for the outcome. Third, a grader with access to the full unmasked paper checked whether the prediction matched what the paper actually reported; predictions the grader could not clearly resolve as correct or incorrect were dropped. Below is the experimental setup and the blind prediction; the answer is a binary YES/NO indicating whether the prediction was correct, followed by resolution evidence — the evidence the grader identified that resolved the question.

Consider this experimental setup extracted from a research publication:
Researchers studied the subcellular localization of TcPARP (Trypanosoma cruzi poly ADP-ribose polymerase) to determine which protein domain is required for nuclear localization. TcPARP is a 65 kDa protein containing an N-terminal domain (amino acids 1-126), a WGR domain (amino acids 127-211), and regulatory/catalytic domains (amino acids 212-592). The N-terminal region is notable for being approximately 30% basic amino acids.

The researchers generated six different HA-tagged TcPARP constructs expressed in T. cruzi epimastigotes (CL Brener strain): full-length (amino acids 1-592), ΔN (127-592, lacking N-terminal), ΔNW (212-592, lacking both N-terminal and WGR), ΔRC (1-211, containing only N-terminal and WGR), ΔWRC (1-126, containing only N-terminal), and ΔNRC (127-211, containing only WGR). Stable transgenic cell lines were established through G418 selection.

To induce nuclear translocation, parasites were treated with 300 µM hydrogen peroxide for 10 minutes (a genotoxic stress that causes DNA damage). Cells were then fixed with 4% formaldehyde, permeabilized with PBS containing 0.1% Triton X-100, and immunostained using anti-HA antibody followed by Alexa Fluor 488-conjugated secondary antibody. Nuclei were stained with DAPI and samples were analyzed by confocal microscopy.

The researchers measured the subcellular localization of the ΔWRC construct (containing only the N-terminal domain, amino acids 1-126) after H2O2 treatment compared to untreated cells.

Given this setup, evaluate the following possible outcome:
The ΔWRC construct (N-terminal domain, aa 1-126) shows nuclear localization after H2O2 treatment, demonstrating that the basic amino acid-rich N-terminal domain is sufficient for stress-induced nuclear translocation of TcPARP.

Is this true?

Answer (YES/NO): YES